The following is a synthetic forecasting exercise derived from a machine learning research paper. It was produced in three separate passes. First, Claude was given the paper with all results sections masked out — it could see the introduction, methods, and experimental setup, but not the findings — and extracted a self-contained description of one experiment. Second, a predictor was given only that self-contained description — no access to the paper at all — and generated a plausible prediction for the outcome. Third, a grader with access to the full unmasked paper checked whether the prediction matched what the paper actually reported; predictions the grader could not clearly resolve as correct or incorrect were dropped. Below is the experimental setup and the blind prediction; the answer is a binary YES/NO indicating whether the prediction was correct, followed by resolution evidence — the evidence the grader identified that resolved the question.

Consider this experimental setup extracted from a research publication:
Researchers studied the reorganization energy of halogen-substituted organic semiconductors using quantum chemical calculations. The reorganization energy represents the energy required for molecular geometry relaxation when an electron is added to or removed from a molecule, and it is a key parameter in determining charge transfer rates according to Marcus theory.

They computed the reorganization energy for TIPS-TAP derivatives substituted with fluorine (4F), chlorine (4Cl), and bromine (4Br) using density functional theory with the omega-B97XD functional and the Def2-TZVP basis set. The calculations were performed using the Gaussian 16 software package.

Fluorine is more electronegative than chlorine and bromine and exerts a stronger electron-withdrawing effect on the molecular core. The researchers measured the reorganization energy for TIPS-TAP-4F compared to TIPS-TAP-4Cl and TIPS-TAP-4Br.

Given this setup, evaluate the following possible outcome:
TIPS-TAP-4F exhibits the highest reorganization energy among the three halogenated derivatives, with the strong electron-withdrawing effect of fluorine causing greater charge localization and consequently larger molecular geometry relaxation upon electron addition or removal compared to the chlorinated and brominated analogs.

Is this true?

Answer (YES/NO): YES